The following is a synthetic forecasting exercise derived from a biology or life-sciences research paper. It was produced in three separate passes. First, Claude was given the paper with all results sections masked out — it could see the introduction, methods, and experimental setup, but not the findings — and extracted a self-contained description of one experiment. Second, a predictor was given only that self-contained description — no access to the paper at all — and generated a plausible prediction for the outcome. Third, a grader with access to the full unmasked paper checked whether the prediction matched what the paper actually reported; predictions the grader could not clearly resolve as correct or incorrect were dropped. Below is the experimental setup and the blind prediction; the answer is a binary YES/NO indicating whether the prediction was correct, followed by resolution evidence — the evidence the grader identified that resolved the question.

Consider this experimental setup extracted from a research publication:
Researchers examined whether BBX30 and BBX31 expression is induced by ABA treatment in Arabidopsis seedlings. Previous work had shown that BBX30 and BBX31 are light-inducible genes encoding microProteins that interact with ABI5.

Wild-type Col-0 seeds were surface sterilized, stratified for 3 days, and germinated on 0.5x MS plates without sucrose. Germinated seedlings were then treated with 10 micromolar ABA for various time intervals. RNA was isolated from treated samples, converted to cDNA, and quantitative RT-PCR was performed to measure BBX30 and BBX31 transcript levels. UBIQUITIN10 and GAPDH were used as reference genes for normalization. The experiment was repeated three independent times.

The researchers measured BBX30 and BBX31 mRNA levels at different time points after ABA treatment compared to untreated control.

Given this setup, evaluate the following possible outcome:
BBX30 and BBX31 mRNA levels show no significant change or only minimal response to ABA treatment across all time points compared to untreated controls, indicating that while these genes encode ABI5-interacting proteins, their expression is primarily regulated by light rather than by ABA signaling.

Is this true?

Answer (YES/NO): NO